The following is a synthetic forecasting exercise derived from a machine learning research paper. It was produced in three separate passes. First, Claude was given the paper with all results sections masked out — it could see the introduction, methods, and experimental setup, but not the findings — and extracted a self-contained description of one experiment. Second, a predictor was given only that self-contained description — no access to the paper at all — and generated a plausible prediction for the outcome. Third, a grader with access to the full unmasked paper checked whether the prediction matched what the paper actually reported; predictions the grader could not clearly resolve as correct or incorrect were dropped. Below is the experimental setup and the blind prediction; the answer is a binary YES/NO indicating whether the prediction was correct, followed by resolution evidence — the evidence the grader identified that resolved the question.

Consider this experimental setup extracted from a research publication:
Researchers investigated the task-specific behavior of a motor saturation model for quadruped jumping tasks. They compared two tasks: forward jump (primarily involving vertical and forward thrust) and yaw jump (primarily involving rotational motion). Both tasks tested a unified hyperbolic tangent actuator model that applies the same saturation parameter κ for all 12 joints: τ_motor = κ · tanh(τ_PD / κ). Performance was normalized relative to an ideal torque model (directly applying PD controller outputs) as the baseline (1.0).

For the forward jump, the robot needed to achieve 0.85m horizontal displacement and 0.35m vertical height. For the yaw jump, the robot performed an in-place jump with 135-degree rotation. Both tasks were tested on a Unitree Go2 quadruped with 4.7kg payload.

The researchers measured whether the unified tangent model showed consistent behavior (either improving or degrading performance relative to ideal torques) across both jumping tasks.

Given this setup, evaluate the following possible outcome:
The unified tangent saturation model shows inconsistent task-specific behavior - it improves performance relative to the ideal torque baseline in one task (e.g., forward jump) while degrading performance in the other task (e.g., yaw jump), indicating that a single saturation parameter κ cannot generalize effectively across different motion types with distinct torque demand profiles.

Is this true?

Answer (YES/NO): YES